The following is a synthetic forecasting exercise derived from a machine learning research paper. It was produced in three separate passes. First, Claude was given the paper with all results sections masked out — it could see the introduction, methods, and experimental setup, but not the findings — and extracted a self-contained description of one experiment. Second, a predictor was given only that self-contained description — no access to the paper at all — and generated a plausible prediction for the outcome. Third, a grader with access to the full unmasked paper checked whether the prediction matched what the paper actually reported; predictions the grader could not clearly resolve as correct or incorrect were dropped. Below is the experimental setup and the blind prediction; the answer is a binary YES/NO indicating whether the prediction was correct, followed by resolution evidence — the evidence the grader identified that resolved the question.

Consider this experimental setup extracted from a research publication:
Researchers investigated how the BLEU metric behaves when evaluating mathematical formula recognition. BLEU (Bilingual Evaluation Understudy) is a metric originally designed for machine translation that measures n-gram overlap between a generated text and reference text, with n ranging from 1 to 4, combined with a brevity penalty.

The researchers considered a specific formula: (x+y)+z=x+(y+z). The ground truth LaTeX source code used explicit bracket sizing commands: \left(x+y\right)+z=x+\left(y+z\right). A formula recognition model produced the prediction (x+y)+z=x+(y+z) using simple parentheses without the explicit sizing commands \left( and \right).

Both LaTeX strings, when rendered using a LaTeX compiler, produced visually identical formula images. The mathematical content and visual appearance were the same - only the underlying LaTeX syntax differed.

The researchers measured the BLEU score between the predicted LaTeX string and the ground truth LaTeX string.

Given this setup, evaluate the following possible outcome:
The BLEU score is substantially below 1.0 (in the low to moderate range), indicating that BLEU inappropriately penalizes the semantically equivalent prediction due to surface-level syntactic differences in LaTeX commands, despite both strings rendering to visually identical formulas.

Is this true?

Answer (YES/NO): YES